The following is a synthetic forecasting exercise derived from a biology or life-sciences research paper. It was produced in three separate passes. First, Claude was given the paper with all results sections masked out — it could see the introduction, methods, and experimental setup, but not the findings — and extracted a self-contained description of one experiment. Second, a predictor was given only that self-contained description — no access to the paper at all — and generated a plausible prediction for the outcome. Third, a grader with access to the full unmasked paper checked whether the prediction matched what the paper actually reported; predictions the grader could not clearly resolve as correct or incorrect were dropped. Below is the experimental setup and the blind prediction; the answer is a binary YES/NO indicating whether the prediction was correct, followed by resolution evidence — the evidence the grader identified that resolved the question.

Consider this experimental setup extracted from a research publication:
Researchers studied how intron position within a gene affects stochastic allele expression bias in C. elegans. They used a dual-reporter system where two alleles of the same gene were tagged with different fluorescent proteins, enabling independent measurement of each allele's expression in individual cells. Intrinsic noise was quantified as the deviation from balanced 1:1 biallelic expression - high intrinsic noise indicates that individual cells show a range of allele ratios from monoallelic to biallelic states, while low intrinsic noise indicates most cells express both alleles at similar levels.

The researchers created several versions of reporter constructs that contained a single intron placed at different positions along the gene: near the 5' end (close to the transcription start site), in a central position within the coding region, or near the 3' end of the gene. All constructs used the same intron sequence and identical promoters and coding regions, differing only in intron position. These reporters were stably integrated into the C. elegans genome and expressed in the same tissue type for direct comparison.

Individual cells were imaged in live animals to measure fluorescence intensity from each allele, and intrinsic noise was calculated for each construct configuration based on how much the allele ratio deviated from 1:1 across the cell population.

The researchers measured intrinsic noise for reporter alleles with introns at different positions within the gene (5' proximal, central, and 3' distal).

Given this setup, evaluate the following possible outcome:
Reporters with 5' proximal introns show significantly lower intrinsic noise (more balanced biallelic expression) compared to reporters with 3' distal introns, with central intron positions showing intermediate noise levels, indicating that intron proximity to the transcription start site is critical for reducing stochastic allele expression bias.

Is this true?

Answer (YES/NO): NO